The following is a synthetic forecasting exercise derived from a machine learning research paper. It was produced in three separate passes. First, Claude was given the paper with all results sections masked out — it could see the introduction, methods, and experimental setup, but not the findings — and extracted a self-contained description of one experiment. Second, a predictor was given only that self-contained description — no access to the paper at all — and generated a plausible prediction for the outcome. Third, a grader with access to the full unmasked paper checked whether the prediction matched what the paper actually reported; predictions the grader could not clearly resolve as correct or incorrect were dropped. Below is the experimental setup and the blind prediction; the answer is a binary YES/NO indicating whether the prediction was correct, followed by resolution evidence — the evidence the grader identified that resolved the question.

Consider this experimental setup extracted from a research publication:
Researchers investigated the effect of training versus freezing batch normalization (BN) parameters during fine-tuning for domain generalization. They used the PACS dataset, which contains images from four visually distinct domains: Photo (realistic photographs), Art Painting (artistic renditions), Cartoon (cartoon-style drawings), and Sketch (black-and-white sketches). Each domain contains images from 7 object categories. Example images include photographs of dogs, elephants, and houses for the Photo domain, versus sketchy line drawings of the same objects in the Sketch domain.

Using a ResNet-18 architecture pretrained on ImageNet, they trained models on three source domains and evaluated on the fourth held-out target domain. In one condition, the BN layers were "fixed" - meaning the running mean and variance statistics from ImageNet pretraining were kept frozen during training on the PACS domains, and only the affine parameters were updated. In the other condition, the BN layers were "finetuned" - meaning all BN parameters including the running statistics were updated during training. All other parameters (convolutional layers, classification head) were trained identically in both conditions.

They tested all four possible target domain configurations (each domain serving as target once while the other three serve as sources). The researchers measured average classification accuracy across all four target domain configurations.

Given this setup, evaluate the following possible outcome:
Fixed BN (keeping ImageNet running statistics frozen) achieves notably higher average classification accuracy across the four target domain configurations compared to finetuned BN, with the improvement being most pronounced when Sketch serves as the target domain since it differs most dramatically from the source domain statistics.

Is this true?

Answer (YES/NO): NO